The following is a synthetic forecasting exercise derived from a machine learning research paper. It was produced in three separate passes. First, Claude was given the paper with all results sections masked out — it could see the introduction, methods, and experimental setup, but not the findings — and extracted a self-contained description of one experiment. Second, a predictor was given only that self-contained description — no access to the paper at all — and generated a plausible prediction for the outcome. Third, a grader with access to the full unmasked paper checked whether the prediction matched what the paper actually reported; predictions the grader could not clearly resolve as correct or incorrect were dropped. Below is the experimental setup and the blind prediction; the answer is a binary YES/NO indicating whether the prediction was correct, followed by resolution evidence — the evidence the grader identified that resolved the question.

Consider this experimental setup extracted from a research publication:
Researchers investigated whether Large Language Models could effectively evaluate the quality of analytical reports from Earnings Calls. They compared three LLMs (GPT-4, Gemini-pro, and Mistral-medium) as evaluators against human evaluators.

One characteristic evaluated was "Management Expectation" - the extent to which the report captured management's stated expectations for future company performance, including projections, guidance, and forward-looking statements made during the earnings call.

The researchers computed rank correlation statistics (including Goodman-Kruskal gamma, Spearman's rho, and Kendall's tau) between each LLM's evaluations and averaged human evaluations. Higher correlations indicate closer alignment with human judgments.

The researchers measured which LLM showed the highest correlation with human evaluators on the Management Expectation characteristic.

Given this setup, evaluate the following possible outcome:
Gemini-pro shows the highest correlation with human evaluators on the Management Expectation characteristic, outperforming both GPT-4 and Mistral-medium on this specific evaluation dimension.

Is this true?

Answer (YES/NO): NO